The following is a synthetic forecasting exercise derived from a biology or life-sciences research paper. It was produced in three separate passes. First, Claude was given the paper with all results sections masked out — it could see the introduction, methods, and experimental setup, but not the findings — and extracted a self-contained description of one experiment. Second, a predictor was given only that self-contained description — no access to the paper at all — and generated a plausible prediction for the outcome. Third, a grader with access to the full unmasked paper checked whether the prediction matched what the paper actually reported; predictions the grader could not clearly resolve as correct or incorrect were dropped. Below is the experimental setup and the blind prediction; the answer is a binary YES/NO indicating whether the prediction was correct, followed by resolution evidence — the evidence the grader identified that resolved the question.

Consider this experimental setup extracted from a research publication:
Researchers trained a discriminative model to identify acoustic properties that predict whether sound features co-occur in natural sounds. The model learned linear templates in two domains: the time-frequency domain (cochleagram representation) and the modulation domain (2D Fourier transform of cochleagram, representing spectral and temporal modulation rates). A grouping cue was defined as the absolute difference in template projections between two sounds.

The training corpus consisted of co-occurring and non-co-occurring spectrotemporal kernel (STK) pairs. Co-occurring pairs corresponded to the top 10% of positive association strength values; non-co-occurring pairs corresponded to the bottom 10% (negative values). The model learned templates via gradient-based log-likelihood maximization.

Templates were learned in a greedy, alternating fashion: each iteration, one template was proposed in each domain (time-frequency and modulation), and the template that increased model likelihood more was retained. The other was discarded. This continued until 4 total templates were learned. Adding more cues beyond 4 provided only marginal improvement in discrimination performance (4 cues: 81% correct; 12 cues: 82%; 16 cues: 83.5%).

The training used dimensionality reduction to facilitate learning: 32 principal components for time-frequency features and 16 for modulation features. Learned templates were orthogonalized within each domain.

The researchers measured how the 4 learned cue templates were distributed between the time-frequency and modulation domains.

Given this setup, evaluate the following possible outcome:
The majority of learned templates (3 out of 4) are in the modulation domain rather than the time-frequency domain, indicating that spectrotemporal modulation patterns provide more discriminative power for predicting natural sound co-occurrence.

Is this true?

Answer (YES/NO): NO